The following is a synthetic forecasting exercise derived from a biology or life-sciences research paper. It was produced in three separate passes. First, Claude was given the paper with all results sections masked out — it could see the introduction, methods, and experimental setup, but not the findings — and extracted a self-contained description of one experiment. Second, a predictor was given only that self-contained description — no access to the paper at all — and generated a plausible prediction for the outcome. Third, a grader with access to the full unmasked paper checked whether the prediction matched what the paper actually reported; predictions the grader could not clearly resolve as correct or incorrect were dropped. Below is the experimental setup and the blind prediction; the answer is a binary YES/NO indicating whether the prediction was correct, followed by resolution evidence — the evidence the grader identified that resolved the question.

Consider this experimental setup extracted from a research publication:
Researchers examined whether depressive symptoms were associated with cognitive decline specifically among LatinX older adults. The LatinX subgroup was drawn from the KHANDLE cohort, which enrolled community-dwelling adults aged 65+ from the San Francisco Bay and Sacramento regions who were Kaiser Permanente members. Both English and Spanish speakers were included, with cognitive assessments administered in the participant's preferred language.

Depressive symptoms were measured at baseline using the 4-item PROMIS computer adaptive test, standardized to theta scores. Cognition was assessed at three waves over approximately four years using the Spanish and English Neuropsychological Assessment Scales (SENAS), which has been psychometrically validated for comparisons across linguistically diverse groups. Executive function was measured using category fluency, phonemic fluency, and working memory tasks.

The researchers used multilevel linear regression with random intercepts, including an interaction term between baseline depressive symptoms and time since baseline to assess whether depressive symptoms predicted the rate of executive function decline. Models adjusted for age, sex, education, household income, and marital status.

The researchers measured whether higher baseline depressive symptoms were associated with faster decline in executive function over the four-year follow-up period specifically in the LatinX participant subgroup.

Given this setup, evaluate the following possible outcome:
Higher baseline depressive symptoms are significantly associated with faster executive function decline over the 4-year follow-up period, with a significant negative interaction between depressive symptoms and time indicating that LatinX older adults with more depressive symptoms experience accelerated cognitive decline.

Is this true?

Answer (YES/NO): NO